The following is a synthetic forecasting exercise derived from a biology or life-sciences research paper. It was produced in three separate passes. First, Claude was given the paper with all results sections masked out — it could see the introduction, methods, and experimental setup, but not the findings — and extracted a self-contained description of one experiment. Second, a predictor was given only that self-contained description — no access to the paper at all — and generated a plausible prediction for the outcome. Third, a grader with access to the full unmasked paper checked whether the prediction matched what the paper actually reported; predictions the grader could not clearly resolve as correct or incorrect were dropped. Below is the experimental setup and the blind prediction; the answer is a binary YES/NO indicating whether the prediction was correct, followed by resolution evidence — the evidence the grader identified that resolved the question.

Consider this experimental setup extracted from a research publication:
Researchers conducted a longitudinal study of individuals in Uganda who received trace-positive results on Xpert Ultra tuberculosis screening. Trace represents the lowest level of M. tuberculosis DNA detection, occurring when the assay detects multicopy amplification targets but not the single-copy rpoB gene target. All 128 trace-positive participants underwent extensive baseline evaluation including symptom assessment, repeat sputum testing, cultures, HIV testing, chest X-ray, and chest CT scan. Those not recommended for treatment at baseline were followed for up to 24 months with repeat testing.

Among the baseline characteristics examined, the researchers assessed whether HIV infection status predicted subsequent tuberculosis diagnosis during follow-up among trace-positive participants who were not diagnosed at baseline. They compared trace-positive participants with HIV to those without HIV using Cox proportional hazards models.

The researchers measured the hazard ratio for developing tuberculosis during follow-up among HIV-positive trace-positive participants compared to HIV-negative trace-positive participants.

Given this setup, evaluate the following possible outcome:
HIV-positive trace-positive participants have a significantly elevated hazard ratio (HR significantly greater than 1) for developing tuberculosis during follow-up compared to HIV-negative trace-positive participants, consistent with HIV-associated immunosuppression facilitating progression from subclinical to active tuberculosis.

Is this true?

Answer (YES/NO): NO